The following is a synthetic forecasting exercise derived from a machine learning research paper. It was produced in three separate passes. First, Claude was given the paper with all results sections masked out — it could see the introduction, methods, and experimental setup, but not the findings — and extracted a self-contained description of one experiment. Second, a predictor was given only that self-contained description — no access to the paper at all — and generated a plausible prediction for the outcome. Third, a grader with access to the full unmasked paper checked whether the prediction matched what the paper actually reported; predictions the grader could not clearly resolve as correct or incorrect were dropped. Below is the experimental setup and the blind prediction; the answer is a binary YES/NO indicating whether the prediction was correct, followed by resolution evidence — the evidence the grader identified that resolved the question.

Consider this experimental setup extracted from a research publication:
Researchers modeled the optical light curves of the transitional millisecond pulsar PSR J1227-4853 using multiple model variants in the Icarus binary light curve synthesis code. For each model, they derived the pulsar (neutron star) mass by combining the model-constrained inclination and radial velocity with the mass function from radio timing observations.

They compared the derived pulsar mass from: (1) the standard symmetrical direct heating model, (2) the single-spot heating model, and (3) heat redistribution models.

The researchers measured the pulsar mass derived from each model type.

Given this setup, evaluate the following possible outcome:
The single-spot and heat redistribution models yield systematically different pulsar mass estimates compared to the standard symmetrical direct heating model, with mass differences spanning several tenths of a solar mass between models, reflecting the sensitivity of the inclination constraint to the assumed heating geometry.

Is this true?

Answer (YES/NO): NO